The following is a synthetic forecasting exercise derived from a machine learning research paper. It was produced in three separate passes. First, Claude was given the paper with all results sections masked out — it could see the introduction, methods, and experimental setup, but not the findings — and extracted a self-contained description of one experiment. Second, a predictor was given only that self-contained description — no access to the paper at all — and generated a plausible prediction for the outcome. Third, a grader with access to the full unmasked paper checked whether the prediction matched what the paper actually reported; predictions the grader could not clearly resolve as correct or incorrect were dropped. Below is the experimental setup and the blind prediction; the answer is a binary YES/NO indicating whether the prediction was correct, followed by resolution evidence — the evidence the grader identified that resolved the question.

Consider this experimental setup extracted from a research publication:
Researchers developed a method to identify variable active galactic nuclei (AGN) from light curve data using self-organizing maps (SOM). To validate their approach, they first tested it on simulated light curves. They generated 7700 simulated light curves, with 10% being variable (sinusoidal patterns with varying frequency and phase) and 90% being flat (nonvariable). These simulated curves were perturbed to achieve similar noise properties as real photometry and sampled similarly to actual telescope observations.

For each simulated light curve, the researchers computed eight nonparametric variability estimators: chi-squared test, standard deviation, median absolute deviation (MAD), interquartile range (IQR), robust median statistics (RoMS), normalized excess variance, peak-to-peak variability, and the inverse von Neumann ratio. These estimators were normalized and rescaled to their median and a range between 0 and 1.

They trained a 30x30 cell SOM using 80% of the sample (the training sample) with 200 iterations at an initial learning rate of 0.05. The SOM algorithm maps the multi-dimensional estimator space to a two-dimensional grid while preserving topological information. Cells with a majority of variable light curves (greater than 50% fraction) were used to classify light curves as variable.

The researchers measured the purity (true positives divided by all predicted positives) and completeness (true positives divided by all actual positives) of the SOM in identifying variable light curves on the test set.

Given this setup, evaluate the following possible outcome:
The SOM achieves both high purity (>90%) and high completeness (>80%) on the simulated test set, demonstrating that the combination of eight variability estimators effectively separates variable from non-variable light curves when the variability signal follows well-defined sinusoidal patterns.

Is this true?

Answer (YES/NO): NO